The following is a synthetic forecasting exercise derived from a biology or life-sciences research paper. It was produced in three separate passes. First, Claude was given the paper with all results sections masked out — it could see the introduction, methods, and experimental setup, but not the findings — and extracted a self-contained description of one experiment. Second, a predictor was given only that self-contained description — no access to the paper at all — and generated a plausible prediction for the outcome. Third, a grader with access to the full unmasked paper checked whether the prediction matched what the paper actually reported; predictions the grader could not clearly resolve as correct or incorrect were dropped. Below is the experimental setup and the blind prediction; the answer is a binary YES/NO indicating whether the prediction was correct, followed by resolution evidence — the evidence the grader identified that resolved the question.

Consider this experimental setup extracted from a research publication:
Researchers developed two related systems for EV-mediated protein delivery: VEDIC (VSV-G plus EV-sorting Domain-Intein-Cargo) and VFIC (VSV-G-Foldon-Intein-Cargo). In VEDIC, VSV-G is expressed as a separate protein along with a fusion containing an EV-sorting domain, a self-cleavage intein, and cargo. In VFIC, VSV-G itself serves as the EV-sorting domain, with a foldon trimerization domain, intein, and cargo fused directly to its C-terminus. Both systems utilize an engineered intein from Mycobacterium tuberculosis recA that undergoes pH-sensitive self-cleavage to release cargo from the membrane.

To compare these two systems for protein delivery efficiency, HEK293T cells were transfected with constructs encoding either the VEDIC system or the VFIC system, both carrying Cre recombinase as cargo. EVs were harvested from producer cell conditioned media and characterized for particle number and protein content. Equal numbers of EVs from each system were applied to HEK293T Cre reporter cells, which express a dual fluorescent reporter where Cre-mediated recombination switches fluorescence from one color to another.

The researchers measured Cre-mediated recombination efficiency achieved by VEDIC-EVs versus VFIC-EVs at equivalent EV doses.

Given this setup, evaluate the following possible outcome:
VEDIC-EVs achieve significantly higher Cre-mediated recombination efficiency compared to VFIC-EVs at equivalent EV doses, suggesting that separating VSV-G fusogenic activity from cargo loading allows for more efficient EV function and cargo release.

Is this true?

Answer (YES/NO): NO